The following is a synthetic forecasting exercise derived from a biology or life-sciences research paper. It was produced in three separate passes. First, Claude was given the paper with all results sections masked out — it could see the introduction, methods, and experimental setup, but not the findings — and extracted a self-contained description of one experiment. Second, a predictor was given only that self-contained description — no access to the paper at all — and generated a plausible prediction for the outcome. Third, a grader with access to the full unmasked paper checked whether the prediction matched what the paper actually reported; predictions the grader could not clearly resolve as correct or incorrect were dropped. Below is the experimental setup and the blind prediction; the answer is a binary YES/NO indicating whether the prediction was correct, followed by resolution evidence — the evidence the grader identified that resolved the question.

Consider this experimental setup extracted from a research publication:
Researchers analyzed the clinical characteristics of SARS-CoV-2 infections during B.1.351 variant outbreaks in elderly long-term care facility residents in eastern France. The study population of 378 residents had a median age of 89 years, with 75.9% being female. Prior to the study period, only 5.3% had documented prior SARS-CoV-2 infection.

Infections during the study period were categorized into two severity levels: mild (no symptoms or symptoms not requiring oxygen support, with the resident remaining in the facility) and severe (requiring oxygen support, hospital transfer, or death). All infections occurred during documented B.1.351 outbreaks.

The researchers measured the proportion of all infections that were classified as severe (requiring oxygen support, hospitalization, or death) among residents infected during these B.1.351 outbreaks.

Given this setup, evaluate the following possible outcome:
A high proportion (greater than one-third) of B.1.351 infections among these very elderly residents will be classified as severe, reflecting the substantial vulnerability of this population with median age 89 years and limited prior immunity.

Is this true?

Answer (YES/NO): YES